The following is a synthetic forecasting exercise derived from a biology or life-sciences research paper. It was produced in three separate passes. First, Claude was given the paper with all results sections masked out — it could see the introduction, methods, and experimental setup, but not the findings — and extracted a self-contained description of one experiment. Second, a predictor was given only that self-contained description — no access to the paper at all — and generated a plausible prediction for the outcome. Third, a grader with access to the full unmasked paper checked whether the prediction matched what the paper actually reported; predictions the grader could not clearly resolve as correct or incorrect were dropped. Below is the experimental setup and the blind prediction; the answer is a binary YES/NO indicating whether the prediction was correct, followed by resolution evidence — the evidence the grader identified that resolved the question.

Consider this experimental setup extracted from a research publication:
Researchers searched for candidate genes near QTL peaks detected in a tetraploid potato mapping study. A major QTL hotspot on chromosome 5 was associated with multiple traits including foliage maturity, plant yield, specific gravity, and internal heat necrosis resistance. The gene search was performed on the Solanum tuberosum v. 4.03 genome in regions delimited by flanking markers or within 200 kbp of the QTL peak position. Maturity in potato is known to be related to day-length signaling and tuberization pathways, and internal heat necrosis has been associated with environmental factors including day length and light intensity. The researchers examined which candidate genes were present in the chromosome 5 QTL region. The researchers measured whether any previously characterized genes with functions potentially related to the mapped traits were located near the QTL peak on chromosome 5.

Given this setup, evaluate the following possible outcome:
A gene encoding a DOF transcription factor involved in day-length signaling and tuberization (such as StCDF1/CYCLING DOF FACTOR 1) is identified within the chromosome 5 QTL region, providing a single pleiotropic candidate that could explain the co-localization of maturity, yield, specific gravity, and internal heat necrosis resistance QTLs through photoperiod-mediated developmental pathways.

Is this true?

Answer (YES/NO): NO